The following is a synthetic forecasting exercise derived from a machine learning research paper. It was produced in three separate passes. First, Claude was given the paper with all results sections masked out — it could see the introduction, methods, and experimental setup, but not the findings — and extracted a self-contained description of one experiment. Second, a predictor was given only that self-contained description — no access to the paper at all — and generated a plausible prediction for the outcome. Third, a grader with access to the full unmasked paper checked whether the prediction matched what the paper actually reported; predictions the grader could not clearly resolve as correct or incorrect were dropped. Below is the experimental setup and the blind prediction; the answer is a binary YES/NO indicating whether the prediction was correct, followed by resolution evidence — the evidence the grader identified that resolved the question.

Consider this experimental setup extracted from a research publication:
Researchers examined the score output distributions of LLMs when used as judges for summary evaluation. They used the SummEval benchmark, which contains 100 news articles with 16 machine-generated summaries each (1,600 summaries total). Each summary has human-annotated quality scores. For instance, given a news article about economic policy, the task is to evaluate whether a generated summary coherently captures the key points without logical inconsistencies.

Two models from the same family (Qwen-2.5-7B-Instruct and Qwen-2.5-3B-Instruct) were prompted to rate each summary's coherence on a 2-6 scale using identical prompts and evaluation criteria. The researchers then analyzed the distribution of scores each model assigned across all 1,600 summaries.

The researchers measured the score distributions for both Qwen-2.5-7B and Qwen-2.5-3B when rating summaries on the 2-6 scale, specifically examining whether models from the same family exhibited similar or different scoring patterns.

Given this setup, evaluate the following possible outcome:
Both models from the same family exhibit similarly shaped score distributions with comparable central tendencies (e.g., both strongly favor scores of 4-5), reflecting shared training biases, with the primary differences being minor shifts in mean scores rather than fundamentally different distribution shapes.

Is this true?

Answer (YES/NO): NO